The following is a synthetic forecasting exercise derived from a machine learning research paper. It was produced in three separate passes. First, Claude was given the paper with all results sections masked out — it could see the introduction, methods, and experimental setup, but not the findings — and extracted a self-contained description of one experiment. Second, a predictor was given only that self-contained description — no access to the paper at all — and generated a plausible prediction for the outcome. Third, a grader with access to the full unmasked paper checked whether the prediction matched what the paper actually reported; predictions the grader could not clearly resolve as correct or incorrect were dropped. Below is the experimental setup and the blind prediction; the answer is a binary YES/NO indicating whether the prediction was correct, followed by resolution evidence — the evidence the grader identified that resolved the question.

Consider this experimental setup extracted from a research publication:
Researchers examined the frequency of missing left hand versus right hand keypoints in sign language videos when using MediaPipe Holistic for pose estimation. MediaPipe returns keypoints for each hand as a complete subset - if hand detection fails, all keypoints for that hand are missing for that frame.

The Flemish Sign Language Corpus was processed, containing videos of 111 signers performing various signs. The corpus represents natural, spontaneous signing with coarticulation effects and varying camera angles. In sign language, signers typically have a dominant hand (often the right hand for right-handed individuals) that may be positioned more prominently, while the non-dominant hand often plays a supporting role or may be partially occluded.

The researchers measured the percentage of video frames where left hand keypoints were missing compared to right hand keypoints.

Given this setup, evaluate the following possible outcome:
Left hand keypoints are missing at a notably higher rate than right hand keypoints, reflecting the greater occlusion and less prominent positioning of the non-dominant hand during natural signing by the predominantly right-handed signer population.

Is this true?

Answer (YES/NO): YES